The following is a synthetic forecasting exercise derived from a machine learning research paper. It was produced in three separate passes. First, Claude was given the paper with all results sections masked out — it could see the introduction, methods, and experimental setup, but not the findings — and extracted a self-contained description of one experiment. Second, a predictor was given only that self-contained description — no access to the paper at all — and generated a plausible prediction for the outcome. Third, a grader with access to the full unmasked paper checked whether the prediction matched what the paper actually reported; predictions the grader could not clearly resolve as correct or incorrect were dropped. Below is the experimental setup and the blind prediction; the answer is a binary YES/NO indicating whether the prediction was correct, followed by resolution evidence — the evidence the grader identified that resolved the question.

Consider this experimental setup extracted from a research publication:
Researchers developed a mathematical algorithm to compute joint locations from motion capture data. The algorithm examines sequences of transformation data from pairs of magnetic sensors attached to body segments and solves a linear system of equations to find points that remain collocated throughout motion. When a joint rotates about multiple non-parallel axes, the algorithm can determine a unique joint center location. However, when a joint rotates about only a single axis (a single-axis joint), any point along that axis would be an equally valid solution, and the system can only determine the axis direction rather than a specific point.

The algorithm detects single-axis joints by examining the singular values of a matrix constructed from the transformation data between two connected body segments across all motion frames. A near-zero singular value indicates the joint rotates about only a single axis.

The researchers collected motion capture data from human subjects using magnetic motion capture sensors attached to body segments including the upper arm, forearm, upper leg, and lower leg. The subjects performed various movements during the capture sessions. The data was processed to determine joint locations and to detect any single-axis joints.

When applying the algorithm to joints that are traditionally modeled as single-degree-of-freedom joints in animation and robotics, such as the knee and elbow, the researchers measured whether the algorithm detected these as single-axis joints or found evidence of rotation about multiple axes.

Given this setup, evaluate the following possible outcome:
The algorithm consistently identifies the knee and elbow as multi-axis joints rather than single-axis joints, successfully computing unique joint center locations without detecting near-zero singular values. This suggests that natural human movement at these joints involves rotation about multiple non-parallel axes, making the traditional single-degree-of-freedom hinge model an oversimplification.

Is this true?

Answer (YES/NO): YES